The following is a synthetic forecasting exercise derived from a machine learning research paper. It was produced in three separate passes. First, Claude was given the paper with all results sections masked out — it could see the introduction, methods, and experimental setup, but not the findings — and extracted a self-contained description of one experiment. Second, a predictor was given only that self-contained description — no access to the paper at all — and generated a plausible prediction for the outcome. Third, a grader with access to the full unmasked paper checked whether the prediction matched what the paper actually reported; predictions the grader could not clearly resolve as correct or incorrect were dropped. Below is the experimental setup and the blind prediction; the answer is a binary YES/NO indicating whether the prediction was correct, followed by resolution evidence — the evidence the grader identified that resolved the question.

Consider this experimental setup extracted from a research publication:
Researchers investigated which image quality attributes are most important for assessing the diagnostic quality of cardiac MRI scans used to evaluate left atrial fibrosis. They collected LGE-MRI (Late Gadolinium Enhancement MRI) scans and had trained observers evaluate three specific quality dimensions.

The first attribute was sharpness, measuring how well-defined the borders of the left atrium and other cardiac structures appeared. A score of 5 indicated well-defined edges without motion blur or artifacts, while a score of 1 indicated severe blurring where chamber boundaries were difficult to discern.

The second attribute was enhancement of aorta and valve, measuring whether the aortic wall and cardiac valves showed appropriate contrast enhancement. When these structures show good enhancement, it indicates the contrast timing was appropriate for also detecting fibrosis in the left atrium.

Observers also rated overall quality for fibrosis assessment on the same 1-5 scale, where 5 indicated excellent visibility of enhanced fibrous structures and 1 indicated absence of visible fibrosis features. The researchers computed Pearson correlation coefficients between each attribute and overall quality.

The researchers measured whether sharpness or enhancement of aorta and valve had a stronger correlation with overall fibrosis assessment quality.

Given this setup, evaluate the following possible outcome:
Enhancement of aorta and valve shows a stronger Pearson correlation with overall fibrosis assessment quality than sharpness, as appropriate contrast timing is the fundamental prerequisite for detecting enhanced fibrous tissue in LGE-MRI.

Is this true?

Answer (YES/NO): NO